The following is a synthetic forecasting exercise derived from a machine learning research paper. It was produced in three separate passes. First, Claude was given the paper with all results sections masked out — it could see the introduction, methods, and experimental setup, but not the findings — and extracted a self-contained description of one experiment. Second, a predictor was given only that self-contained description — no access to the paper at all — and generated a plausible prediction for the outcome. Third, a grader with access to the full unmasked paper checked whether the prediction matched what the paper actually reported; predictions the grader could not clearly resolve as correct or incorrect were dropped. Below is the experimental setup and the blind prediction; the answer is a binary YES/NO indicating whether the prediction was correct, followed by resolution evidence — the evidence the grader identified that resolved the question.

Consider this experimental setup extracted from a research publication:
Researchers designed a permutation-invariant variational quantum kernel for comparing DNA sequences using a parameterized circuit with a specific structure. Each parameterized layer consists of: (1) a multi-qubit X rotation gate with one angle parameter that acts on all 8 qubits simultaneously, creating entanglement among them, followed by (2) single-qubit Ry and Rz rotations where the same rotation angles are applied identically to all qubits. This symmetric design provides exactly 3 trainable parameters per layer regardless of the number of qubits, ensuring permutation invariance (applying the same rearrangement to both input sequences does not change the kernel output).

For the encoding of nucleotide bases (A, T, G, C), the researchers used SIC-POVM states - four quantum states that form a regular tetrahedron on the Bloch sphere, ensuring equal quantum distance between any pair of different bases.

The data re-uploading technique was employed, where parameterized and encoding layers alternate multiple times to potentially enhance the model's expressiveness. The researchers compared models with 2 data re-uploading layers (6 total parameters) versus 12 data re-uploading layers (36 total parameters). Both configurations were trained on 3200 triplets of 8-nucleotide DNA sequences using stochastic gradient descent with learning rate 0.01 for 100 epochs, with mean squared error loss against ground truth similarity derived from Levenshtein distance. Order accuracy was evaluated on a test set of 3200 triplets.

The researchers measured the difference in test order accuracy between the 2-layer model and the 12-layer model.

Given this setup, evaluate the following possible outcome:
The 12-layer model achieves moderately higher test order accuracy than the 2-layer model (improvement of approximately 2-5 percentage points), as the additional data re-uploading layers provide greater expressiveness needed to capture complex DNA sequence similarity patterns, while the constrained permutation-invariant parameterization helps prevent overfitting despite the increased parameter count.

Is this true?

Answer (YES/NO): NO